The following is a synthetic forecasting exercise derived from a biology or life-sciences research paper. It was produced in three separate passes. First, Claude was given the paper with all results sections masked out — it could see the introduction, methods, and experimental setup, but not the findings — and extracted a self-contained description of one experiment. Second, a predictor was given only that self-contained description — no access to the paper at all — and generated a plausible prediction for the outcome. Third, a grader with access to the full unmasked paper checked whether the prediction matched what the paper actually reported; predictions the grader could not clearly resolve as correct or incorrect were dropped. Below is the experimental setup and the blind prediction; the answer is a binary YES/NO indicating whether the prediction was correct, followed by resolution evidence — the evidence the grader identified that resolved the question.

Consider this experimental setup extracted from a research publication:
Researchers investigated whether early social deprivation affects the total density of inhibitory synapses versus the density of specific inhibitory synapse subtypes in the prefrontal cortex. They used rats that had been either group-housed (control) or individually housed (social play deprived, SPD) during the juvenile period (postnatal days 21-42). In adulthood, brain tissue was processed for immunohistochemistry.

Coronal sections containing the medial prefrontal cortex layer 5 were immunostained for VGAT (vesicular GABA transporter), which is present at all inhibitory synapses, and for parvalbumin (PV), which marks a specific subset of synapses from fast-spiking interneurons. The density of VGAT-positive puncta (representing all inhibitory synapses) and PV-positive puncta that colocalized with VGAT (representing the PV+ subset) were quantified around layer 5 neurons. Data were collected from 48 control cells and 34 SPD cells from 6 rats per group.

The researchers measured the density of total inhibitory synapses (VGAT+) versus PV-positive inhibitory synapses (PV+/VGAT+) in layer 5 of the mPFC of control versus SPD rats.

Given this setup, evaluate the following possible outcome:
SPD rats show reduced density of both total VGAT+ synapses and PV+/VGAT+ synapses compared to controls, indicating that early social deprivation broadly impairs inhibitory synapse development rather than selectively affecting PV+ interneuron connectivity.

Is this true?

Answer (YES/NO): NO